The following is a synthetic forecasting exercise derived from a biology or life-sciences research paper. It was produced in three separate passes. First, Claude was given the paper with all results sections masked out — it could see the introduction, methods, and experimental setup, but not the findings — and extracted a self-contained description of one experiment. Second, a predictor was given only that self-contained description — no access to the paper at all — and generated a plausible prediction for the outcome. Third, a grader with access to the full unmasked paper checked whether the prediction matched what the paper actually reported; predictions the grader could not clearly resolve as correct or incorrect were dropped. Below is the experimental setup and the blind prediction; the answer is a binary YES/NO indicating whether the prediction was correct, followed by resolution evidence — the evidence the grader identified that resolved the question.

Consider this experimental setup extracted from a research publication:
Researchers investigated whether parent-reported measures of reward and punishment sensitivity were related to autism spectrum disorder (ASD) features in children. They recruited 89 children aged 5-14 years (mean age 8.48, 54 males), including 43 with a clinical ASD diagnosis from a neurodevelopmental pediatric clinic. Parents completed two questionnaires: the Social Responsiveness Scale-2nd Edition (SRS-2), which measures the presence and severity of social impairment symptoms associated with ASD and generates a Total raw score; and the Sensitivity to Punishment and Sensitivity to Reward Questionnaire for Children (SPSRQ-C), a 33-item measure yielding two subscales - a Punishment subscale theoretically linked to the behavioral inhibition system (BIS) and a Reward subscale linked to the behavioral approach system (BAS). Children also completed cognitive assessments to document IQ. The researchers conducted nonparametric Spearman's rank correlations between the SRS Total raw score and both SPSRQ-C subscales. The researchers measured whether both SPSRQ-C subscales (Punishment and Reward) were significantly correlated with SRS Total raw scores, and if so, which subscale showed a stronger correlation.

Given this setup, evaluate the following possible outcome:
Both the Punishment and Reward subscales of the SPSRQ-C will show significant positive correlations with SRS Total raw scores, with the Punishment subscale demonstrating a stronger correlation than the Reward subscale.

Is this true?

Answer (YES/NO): YES